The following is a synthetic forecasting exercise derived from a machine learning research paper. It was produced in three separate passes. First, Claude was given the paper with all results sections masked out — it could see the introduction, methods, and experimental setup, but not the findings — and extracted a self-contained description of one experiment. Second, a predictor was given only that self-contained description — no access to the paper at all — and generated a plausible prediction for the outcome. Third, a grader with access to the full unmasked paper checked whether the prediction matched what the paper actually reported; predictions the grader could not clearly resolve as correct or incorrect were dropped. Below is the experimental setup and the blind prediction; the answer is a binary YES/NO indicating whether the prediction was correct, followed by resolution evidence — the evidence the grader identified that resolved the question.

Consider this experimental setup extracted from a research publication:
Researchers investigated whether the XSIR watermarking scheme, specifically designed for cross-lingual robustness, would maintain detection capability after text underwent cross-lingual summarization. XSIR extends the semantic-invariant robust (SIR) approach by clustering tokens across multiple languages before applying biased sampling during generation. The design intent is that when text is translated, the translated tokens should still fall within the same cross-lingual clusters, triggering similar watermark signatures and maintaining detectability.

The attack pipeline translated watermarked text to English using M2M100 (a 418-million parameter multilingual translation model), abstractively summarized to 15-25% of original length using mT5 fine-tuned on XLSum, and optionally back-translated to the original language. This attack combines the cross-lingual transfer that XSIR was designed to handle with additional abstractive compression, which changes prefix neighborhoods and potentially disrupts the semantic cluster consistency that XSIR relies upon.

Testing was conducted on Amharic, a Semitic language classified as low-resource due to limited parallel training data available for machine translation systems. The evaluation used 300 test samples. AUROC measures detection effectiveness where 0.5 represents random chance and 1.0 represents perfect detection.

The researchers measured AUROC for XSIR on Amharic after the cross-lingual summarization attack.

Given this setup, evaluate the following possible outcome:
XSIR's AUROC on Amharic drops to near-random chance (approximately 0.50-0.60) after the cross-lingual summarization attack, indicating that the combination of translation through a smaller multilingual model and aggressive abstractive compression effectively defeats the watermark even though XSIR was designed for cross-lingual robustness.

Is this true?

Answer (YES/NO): YES